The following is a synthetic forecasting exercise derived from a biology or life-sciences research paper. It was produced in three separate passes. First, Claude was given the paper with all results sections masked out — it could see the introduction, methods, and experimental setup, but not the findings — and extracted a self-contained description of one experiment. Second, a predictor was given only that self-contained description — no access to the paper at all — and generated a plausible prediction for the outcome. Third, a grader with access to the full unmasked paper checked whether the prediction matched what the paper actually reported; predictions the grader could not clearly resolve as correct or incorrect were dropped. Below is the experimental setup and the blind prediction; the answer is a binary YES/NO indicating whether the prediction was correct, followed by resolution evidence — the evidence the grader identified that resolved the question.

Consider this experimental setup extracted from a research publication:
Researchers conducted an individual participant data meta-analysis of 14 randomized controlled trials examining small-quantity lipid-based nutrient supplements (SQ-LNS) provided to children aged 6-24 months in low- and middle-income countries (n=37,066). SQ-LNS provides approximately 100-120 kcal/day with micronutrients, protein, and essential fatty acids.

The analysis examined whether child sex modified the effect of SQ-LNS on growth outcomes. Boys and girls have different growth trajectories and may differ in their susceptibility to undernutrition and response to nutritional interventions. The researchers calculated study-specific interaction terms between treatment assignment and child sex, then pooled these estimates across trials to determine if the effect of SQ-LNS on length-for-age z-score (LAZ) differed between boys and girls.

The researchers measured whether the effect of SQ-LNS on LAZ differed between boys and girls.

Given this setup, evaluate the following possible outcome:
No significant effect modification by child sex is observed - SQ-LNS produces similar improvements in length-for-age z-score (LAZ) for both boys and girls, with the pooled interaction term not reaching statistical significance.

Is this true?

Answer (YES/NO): YES